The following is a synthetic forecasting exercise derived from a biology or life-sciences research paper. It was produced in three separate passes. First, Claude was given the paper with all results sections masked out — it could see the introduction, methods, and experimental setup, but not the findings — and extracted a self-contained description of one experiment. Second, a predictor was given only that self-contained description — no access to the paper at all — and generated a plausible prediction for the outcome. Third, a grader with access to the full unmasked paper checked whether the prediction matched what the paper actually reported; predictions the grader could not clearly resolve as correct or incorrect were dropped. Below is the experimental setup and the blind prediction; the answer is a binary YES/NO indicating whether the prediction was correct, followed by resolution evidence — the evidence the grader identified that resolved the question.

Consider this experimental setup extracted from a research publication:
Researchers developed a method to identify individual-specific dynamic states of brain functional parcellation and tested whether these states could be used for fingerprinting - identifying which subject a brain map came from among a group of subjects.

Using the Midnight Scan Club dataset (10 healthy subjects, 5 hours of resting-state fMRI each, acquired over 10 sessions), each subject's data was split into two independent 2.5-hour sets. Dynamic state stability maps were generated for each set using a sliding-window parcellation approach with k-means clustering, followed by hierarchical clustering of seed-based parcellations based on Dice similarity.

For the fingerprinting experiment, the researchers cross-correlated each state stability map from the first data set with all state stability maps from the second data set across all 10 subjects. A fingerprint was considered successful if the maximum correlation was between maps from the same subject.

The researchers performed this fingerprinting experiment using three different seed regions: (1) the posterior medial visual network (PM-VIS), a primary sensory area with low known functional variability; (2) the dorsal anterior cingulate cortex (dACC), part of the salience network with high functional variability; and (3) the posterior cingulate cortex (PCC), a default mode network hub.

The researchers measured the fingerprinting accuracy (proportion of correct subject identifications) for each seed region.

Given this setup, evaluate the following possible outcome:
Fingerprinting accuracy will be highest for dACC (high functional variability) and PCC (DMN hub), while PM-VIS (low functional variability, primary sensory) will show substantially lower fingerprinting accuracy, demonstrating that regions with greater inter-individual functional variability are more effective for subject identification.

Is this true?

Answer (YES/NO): NO